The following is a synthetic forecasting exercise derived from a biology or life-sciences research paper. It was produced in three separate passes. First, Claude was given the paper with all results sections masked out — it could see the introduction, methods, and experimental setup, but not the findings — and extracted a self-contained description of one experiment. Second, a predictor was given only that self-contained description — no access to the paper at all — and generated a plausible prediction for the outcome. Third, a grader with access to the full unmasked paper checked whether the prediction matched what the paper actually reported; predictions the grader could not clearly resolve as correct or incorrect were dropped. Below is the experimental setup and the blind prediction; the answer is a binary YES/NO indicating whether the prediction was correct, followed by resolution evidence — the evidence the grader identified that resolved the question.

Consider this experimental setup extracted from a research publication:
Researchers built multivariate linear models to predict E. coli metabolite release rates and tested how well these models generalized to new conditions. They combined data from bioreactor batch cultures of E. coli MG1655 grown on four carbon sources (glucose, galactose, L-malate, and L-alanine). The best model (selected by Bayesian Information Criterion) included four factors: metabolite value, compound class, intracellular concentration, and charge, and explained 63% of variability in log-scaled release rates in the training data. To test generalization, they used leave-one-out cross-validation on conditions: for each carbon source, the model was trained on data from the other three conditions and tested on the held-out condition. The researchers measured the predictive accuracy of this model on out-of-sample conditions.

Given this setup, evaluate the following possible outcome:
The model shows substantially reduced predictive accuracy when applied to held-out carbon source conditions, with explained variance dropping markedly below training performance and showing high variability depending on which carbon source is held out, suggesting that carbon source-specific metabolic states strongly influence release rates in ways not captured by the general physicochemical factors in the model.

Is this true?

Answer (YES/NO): NO